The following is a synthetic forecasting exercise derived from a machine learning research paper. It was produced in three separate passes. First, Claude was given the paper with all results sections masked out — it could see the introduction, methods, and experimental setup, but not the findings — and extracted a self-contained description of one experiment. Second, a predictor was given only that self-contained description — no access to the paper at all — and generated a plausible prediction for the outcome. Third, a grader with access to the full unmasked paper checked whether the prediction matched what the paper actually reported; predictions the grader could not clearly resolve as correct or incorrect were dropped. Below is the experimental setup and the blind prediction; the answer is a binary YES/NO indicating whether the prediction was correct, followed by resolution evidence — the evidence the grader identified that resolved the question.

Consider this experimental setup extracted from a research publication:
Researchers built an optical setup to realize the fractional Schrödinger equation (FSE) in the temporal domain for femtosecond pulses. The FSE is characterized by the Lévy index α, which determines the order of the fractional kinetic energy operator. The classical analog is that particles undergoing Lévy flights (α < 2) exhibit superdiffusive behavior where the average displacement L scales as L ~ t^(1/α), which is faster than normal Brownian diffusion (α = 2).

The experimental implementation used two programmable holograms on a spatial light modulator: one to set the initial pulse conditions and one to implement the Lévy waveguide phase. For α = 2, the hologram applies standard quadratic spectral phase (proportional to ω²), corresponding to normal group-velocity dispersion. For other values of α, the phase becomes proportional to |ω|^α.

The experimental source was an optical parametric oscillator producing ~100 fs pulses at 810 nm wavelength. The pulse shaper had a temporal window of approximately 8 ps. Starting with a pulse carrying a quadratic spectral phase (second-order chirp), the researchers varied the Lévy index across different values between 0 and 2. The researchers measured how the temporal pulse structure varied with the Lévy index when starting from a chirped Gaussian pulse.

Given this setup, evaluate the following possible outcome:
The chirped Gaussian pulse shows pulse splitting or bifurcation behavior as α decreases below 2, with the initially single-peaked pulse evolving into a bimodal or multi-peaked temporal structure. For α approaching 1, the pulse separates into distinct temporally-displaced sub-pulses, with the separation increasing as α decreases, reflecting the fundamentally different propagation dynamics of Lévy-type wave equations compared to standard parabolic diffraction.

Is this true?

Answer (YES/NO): NO